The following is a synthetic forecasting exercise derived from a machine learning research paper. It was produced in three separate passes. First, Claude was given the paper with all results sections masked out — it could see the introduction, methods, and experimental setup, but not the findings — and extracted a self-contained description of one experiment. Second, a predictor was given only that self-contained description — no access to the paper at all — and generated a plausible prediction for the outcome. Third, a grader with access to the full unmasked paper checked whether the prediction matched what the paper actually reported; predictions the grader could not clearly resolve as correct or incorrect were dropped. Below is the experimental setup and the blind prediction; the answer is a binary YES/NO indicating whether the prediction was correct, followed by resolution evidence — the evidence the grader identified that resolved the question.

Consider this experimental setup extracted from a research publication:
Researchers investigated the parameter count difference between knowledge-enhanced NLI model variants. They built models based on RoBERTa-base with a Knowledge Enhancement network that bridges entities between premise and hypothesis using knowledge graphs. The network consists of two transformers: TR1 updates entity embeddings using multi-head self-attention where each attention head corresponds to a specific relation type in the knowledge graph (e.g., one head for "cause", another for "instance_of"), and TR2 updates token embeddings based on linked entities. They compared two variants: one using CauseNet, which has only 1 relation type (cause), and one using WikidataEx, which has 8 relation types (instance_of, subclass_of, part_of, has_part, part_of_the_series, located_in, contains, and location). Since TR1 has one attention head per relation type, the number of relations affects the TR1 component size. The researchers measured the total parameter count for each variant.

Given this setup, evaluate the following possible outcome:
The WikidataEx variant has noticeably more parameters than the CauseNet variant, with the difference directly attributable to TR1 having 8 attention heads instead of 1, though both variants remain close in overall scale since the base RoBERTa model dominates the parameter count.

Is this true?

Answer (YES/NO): NO